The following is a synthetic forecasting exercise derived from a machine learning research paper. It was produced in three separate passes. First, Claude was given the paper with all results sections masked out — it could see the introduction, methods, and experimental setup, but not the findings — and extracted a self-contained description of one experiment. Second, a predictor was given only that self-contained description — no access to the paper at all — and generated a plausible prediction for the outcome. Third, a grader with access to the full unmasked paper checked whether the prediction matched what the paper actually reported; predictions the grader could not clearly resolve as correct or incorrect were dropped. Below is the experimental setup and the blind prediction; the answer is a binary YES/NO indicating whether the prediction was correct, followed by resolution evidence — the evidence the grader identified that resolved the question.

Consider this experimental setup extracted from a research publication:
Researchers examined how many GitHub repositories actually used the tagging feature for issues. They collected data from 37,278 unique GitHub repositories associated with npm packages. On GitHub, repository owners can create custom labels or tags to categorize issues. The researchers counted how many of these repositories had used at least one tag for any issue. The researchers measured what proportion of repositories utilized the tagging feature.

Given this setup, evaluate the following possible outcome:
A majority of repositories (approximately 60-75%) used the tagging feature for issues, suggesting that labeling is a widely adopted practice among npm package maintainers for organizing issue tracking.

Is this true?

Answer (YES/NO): NO